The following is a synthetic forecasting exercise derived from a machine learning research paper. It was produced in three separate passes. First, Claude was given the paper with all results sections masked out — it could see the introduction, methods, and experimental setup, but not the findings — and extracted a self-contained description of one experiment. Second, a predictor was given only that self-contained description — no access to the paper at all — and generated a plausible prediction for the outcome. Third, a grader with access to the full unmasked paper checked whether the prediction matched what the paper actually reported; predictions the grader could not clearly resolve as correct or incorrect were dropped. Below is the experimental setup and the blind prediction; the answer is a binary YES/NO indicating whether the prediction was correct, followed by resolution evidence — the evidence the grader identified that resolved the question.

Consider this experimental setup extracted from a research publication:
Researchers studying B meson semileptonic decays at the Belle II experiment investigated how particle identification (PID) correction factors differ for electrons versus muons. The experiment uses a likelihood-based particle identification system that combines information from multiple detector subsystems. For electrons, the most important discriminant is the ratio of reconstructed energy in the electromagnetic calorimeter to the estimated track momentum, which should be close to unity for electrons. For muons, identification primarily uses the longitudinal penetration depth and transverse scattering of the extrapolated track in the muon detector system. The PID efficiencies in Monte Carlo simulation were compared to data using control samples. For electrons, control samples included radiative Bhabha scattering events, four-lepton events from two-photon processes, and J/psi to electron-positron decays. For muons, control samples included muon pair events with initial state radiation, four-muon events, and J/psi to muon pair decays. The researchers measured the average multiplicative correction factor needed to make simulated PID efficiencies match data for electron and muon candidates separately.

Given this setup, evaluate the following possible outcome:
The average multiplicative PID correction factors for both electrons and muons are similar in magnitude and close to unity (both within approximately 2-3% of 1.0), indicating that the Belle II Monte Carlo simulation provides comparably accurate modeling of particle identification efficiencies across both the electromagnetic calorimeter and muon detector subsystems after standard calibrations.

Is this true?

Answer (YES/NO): NO